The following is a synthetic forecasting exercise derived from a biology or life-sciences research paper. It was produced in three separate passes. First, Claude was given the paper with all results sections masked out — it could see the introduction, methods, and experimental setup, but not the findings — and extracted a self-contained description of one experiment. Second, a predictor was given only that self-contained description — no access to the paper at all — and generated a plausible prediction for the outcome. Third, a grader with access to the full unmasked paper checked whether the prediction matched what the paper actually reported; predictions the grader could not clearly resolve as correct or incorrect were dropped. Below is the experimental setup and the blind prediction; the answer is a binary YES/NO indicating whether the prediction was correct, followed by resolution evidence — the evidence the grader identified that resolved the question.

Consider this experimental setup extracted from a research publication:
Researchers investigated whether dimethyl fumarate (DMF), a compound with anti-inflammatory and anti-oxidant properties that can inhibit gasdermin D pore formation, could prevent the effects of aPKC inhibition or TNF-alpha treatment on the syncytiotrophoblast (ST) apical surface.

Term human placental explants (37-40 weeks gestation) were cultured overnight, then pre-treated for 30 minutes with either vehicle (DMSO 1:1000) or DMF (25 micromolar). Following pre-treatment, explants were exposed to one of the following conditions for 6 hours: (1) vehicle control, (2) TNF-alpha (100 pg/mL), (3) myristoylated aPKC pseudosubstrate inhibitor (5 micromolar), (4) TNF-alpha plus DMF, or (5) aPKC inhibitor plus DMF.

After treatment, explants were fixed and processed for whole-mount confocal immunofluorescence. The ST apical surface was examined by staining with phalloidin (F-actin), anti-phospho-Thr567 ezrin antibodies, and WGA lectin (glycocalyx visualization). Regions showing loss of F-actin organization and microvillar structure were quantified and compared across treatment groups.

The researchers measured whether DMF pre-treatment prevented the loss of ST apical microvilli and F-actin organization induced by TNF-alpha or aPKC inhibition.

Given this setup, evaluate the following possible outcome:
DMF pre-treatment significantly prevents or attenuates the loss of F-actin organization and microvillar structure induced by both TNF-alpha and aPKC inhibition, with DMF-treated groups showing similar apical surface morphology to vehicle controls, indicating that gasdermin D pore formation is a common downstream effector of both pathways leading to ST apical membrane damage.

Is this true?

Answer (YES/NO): NO